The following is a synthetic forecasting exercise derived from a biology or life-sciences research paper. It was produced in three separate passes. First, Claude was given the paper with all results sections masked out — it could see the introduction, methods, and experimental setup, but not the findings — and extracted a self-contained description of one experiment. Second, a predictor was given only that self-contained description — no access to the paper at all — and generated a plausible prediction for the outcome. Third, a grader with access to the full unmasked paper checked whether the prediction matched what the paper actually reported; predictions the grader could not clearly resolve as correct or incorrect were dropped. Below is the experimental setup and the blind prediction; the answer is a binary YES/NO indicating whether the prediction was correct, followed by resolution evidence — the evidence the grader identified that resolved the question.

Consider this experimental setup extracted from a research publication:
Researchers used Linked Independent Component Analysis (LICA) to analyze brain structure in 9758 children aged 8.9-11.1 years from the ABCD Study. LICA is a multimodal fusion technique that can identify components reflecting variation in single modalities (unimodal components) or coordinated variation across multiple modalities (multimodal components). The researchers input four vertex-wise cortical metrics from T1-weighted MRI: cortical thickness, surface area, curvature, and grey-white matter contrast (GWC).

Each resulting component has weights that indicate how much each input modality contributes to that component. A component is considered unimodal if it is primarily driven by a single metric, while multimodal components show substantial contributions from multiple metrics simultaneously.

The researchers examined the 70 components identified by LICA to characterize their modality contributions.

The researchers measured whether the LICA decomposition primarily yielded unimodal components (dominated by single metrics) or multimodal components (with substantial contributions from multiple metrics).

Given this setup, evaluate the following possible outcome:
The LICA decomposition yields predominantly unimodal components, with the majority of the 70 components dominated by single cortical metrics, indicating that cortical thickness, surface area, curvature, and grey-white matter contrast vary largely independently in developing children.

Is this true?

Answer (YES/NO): YES